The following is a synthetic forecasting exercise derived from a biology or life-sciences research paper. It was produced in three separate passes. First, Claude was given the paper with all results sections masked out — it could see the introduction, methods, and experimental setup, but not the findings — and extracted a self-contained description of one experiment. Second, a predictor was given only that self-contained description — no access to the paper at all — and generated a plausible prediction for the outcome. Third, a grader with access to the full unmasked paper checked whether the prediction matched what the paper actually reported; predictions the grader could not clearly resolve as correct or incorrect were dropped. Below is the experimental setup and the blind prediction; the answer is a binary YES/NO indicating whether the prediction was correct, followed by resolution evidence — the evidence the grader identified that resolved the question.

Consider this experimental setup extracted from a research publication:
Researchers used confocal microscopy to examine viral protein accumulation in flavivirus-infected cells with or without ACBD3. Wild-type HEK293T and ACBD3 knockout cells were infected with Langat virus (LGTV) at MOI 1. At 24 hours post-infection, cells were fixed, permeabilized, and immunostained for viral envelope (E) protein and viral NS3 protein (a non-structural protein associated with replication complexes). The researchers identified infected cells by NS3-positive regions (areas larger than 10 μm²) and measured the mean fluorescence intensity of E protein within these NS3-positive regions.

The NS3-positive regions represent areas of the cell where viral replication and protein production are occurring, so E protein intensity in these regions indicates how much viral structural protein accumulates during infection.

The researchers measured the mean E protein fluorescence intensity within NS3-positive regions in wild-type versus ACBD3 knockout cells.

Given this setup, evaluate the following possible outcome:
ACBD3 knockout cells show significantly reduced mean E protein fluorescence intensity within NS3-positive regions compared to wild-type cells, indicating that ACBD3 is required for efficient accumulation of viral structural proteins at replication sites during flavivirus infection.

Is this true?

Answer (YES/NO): NO